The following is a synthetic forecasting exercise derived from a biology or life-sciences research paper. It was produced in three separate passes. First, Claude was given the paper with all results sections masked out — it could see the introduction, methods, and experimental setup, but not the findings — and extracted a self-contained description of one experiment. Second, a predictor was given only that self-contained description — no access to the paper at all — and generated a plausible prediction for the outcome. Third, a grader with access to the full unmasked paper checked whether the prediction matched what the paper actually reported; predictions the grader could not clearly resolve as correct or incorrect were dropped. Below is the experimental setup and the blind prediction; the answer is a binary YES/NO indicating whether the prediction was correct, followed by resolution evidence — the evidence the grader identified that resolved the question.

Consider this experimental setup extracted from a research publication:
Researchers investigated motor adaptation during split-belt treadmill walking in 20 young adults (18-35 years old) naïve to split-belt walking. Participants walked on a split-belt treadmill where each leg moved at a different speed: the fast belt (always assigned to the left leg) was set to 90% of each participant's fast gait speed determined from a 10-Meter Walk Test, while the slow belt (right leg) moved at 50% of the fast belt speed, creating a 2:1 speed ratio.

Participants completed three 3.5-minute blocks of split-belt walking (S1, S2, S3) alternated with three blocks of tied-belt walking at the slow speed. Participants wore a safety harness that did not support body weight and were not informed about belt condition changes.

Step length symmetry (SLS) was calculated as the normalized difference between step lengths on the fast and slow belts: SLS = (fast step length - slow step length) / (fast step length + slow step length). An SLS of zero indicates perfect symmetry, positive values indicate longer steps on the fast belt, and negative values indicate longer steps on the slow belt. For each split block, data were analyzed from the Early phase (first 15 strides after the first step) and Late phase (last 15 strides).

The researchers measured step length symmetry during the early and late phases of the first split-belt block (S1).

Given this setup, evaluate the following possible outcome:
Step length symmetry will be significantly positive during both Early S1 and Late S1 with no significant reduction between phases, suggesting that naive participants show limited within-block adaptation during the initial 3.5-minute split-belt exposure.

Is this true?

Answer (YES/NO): NO